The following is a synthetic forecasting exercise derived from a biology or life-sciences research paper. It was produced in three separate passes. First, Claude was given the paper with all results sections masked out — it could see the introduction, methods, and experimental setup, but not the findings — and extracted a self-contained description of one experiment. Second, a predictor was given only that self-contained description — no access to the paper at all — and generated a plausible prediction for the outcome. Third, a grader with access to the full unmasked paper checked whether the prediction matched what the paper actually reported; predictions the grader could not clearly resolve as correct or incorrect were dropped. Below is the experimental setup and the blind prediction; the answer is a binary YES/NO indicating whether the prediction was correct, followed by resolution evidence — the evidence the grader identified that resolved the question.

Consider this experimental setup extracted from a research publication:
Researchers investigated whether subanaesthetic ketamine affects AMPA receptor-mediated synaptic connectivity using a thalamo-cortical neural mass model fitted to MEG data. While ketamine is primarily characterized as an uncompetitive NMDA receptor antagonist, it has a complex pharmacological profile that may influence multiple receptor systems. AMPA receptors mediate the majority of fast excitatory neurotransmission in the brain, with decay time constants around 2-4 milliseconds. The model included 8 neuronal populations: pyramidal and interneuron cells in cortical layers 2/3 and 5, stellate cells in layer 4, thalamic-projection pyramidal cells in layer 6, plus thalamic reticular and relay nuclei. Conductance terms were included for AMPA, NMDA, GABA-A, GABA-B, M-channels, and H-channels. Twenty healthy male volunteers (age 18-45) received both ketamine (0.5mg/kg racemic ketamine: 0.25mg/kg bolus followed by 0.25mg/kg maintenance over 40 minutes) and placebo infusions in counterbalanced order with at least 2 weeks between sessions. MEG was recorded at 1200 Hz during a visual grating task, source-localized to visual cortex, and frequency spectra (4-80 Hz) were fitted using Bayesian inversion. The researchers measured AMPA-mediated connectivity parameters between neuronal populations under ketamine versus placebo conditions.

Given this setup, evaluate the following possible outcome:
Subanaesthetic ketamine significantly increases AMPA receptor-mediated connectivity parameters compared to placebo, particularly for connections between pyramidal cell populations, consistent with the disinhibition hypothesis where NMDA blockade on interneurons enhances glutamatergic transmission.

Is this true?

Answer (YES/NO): NO